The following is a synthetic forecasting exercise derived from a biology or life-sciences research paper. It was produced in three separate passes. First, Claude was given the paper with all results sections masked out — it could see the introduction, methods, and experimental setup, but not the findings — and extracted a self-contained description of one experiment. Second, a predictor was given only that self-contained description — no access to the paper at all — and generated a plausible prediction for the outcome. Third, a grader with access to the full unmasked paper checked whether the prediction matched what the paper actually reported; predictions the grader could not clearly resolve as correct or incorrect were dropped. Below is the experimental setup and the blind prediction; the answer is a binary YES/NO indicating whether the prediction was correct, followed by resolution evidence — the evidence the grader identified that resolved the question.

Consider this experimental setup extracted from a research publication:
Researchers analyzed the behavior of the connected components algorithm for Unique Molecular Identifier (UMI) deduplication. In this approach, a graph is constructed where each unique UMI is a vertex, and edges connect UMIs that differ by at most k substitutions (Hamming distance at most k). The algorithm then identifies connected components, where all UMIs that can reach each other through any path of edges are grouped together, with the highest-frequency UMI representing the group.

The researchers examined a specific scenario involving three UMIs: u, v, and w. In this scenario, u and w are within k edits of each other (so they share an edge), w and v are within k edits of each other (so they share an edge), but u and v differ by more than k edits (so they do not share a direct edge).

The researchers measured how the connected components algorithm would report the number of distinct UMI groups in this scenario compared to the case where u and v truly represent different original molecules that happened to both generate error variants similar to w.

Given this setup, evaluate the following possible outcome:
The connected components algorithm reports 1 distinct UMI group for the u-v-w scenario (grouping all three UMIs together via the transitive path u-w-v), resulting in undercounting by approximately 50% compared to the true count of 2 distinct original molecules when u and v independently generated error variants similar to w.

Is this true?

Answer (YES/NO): YES